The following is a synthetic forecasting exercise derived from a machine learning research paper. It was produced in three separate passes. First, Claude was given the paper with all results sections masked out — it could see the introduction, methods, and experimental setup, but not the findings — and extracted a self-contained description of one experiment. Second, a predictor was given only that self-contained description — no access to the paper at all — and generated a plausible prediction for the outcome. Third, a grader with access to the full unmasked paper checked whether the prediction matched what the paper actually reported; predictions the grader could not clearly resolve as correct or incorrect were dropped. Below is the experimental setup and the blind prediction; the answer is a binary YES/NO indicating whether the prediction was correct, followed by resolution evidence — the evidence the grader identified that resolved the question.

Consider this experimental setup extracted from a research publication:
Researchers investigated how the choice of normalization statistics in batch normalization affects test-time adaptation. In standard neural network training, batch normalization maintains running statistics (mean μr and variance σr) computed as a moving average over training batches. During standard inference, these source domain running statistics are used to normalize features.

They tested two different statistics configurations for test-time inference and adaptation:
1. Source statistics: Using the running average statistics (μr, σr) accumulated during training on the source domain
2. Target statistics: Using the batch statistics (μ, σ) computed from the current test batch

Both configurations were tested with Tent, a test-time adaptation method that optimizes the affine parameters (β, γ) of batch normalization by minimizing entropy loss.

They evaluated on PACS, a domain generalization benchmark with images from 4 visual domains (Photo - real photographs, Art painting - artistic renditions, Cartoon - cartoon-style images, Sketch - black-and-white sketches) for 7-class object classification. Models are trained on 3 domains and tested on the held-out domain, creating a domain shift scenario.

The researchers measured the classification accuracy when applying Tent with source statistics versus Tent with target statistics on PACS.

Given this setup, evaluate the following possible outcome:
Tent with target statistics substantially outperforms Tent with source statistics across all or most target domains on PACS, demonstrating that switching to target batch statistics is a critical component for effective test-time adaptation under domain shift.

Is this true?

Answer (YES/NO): YES